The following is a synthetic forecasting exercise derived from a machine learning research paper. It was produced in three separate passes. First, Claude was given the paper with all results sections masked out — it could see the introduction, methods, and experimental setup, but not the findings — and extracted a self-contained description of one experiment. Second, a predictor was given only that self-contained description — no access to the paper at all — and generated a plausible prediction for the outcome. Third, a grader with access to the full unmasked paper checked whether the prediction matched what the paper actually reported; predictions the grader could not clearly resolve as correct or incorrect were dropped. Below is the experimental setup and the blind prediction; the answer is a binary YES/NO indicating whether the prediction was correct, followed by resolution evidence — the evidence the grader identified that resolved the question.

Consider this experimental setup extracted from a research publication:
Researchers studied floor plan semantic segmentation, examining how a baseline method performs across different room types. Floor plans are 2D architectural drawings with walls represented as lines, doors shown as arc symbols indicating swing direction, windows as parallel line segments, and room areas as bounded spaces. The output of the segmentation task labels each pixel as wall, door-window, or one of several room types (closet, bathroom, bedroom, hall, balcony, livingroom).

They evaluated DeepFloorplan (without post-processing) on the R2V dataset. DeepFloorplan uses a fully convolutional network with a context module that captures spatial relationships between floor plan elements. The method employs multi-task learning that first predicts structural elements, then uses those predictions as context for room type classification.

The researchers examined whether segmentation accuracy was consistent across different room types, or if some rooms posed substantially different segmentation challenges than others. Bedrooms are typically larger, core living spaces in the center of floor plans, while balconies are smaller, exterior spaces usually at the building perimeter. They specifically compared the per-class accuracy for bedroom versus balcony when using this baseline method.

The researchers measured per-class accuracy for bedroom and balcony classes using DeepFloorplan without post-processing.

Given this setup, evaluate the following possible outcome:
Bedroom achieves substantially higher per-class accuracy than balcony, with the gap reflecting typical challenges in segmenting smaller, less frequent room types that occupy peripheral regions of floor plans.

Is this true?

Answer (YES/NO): NO